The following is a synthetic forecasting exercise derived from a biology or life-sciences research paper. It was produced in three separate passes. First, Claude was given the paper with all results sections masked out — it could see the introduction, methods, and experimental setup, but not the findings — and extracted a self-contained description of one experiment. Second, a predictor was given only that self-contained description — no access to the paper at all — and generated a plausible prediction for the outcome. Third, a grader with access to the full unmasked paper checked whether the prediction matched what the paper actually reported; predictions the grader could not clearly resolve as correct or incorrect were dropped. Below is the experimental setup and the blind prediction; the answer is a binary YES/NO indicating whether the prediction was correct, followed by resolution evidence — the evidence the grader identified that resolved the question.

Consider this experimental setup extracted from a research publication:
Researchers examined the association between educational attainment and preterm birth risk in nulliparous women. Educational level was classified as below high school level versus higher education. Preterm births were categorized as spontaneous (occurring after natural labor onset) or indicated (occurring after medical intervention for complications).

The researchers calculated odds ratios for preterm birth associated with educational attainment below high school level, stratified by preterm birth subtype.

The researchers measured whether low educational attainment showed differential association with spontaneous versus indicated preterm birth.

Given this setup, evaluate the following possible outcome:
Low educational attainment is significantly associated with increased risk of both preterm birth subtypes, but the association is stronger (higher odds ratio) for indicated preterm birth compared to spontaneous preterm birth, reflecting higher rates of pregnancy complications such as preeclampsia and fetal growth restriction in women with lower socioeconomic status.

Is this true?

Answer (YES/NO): NO